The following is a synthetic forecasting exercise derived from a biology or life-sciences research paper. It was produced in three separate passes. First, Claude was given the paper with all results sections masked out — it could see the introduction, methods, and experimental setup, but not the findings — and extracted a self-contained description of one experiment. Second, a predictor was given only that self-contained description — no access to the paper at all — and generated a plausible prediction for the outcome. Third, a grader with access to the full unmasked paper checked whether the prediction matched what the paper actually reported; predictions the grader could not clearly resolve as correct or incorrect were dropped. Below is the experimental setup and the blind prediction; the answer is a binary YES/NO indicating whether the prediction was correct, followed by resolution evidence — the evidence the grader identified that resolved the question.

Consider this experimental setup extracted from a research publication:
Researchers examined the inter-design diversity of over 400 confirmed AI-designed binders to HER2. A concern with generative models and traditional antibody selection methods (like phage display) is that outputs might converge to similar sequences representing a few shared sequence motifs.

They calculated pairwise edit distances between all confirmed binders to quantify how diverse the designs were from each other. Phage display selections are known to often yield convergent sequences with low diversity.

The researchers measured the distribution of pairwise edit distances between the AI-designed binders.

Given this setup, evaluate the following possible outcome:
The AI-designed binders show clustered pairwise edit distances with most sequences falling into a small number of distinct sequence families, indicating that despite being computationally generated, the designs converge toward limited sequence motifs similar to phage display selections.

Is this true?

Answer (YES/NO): NO